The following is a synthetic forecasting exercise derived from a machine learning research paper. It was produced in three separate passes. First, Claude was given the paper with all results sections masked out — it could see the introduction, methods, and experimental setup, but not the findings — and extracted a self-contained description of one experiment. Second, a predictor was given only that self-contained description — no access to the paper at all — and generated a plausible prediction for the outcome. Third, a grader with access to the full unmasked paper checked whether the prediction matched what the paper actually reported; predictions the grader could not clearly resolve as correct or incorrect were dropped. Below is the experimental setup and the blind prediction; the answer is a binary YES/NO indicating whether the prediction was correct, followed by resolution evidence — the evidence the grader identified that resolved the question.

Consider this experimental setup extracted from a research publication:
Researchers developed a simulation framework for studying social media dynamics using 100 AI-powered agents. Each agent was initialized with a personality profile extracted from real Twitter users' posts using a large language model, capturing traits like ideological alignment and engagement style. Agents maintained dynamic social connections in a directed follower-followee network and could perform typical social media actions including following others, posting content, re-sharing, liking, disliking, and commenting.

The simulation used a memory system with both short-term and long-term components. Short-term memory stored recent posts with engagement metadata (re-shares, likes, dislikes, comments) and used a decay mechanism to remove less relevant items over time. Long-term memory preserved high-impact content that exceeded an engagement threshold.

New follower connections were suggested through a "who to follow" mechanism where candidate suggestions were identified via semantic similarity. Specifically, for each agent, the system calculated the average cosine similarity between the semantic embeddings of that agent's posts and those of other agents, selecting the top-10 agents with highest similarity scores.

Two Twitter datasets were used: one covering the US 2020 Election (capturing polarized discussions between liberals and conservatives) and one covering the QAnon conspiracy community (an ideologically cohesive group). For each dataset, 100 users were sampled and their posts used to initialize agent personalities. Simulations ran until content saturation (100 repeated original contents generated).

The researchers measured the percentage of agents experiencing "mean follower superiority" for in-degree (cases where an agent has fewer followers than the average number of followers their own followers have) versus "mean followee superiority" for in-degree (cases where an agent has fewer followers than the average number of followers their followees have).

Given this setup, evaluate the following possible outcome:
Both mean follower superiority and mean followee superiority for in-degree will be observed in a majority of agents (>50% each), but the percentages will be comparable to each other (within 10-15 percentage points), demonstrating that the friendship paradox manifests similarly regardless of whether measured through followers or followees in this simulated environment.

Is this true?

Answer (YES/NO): NO